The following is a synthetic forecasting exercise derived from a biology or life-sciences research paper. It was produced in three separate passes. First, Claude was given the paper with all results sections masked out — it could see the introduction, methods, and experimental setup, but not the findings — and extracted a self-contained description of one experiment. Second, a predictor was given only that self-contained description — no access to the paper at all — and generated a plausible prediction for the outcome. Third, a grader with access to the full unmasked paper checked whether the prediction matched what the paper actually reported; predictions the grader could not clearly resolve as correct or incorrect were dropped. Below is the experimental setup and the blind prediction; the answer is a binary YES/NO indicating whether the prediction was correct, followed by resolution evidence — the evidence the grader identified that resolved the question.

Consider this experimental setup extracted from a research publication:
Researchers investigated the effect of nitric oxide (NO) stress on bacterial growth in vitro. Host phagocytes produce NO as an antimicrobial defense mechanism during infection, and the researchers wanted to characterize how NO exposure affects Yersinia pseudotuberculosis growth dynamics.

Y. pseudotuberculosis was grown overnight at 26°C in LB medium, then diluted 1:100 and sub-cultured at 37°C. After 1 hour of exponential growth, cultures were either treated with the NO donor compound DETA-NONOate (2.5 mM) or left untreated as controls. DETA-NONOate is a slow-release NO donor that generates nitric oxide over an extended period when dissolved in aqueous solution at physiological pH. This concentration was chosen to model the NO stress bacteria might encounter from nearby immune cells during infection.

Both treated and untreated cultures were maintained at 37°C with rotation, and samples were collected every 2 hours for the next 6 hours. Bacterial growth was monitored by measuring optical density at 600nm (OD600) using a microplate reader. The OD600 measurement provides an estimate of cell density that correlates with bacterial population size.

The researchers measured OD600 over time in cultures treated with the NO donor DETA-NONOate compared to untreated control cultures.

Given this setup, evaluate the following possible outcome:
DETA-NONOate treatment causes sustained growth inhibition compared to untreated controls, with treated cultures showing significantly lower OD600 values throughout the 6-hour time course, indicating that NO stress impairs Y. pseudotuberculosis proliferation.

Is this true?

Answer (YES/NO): YES